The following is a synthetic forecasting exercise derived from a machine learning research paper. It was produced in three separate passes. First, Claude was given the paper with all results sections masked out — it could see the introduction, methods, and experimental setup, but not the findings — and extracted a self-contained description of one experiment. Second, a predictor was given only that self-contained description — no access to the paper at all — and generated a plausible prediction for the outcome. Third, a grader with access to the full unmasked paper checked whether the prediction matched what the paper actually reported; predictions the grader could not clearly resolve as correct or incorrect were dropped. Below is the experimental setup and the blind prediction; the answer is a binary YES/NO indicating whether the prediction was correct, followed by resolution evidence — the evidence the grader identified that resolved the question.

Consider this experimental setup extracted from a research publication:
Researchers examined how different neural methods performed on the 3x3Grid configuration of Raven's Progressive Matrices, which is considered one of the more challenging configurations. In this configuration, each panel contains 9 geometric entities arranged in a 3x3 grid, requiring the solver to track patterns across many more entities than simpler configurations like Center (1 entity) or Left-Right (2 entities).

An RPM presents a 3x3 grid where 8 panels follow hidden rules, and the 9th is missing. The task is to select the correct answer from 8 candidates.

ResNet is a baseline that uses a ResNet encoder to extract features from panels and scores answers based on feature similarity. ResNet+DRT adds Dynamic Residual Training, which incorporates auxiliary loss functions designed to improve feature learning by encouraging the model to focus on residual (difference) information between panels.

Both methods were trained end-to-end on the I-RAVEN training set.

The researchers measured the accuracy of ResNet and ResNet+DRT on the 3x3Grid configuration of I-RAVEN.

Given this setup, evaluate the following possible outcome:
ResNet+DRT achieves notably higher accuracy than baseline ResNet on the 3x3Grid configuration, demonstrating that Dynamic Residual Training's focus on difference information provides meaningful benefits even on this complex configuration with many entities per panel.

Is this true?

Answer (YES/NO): NO